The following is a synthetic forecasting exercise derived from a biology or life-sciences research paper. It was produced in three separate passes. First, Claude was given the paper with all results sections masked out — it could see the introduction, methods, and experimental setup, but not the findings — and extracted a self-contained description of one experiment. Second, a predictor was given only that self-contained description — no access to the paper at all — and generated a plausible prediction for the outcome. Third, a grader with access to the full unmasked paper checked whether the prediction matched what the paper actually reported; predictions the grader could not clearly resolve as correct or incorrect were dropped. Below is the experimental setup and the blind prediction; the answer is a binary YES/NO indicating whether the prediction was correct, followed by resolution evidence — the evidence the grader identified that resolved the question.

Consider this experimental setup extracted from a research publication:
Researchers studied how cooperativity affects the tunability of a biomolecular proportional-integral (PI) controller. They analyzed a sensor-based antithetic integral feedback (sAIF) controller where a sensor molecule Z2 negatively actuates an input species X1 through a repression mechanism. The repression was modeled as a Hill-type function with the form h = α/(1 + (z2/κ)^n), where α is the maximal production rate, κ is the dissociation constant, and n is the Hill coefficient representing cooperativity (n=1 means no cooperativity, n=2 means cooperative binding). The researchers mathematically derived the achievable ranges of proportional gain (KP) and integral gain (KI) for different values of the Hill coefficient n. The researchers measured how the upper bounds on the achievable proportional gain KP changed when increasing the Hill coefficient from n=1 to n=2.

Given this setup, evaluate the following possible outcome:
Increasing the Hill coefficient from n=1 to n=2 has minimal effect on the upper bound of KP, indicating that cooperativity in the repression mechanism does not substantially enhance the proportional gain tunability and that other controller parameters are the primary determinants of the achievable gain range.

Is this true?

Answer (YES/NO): NO